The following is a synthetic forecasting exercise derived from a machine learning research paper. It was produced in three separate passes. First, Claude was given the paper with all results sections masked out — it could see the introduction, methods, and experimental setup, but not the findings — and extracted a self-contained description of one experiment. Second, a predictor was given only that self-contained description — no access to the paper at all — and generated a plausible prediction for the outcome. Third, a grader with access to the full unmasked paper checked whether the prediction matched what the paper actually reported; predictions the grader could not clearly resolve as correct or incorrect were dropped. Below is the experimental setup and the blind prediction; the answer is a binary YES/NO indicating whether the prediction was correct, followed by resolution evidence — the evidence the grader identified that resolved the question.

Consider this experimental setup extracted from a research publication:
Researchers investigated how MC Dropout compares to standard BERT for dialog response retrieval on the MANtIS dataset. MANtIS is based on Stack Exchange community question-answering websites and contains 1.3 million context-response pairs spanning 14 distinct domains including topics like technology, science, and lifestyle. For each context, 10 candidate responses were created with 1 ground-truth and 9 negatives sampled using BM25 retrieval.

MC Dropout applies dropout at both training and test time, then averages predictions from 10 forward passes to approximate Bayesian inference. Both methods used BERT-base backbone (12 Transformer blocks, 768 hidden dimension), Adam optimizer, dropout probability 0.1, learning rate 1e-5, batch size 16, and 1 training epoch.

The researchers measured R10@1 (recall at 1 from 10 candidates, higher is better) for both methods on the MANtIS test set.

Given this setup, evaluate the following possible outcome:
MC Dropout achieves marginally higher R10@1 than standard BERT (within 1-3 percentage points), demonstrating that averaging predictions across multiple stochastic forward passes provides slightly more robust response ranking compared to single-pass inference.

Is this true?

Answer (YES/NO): NO